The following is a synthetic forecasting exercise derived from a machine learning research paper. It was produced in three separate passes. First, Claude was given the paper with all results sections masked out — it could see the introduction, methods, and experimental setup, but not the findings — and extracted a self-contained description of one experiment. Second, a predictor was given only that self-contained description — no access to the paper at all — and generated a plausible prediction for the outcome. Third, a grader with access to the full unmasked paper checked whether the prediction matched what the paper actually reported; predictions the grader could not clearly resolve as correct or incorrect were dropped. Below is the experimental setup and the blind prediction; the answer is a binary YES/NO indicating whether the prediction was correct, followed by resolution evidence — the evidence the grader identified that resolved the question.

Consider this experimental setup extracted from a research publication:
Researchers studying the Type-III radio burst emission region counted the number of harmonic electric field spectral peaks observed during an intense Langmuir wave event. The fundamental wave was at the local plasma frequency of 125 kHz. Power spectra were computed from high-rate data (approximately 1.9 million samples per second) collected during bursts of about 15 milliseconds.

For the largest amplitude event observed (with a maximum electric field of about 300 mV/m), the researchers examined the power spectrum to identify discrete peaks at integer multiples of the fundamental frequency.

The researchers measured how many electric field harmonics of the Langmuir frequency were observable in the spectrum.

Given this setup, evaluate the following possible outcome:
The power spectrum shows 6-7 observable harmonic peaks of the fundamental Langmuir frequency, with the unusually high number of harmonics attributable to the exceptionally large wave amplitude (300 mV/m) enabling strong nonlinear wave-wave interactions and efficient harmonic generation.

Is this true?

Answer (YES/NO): YES